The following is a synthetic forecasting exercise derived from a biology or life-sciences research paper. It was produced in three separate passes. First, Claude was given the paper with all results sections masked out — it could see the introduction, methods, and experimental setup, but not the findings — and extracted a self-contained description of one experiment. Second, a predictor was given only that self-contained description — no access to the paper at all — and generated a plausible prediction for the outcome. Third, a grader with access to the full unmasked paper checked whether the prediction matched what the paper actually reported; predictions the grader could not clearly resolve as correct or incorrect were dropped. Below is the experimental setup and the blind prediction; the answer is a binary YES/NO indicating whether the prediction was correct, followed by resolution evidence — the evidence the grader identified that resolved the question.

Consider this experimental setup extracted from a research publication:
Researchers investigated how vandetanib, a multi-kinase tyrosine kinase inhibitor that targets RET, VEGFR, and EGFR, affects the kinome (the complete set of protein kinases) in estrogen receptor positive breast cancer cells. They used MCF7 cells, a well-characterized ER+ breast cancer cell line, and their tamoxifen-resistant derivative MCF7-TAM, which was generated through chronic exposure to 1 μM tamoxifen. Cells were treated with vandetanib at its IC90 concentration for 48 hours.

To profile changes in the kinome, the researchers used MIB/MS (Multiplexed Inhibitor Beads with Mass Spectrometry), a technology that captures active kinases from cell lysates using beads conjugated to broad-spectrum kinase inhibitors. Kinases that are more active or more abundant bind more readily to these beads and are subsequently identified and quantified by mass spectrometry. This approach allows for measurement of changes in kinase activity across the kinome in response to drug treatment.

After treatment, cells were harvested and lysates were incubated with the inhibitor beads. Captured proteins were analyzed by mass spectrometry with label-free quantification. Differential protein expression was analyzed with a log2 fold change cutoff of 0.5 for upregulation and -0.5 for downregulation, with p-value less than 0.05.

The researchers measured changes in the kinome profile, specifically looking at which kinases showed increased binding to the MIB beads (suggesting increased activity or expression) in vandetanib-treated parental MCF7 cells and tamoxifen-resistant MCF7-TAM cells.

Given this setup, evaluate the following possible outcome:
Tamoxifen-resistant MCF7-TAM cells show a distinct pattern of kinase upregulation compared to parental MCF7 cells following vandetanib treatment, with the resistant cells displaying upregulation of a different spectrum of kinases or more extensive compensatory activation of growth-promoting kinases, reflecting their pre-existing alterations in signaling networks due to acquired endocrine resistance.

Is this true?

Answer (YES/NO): YES